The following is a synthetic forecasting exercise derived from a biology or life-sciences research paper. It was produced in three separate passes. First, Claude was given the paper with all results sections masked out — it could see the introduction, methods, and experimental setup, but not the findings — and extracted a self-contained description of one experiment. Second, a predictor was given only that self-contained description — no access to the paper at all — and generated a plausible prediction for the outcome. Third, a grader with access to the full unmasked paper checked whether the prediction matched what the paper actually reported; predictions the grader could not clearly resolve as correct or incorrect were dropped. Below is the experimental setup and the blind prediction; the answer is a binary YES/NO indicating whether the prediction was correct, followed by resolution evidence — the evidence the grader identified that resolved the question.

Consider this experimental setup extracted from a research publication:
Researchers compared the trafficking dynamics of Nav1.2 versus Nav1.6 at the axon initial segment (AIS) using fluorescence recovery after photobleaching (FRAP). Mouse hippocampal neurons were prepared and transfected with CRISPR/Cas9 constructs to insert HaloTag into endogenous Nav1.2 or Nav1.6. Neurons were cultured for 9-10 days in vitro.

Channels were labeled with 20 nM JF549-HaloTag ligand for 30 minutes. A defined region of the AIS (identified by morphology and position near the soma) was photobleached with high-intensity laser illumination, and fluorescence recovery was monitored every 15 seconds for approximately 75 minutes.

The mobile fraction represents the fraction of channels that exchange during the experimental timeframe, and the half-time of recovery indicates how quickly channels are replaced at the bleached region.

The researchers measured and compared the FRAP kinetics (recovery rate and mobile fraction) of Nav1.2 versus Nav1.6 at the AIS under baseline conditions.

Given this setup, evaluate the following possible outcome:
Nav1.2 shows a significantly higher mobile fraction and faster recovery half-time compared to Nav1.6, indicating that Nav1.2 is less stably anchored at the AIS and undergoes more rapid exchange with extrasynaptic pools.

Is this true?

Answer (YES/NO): NO